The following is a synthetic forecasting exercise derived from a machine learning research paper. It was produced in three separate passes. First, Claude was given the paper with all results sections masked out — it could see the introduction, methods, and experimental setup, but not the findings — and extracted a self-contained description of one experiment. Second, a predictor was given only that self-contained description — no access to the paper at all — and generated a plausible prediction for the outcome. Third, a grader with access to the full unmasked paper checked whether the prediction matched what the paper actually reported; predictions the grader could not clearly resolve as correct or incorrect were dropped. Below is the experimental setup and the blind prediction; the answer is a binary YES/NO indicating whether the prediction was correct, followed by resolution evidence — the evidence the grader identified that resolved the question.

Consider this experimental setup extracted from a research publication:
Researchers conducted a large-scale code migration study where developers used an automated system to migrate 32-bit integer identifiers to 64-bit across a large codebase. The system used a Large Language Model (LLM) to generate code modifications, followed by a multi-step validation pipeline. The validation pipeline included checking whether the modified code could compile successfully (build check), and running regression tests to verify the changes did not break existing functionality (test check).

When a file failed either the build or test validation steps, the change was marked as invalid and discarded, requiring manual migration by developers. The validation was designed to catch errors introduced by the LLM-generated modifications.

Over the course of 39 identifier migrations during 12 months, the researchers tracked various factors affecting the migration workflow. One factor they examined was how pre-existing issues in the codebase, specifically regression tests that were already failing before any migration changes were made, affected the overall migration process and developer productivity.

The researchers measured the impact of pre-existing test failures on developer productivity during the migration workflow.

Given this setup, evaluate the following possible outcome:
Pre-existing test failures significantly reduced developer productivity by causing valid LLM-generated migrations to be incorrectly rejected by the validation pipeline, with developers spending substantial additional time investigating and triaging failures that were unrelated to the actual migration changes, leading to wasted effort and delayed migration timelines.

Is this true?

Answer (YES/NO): YES